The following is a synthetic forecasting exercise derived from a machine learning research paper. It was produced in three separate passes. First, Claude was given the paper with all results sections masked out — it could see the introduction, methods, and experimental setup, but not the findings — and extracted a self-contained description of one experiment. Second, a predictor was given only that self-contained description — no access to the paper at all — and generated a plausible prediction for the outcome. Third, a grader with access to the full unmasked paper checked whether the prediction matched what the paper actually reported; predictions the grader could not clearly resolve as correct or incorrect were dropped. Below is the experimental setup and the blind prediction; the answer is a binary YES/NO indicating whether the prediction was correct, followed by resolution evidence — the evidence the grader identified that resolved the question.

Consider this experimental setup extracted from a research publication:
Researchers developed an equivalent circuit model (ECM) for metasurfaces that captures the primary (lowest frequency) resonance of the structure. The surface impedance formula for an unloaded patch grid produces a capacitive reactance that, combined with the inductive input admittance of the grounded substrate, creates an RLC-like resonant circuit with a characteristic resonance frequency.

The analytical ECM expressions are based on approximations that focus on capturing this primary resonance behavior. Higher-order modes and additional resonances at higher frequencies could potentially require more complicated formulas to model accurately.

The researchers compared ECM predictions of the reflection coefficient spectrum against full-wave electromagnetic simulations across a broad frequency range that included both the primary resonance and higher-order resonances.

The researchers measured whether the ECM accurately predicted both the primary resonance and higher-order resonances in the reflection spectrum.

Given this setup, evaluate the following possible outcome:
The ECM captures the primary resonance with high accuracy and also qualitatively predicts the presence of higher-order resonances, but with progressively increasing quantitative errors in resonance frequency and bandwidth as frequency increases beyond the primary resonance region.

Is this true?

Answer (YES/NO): NO